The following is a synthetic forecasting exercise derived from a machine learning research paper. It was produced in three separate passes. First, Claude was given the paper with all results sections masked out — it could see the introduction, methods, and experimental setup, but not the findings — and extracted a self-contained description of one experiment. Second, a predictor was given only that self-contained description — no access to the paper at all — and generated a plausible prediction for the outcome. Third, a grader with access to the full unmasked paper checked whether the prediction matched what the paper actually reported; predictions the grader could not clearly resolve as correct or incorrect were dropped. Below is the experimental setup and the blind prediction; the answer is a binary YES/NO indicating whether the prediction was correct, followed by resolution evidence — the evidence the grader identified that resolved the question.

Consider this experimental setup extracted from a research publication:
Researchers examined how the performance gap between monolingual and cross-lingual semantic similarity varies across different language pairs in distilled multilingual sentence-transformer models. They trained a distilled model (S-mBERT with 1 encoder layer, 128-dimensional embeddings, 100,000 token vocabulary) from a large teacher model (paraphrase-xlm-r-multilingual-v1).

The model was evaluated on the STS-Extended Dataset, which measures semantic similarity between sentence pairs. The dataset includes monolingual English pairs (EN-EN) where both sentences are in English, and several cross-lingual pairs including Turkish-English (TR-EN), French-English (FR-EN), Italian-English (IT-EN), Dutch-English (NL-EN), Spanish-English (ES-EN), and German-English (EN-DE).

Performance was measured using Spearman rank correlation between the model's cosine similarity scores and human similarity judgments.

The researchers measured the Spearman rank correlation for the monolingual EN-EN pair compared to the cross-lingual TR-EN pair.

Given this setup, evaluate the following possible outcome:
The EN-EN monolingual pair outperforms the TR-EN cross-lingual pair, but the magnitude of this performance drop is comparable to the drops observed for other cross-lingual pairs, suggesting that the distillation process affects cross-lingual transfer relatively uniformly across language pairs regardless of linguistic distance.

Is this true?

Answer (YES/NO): NO